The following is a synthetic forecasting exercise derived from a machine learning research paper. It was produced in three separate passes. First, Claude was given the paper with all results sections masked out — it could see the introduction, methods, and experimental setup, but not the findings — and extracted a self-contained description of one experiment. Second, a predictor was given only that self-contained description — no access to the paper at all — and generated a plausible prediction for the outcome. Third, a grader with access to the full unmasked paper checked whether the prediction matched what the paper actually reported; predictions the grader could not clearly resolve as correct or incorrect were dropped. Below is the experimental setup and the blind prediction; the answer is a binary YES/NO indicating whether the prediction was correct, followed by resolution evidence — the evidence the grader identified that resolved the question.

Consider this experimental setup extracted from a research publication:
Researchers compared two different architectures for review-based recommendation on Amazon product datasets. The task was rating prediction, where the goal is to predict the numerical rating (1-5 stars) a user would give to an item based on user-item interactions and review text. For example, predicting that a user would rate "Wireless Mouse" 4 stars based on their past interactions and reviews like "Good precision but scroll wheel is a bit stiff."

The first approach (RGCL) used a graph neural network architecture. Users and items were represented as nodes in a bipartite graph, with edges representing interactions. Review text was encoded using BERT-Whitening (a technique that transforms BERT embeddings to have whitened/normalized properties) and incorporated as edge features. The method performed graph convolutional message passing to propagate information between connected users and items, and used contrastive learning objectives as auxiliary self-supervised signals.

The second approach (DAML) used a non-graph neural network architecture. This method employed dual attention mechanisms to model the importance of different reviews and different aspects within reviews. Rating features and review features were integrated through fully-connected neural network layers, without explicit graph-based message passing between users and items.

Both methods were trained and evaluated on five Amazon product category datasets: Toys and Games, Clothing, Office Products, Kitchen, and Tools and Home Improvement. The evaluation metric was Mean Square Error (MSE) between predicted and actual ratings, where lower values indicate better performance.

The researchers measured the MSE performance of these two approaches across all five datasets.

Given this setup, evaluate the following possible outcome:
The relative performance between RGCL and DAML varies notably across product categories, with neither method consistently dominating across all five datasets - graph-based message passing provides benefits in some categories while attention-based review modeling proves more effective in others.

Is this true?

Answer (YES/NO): NO